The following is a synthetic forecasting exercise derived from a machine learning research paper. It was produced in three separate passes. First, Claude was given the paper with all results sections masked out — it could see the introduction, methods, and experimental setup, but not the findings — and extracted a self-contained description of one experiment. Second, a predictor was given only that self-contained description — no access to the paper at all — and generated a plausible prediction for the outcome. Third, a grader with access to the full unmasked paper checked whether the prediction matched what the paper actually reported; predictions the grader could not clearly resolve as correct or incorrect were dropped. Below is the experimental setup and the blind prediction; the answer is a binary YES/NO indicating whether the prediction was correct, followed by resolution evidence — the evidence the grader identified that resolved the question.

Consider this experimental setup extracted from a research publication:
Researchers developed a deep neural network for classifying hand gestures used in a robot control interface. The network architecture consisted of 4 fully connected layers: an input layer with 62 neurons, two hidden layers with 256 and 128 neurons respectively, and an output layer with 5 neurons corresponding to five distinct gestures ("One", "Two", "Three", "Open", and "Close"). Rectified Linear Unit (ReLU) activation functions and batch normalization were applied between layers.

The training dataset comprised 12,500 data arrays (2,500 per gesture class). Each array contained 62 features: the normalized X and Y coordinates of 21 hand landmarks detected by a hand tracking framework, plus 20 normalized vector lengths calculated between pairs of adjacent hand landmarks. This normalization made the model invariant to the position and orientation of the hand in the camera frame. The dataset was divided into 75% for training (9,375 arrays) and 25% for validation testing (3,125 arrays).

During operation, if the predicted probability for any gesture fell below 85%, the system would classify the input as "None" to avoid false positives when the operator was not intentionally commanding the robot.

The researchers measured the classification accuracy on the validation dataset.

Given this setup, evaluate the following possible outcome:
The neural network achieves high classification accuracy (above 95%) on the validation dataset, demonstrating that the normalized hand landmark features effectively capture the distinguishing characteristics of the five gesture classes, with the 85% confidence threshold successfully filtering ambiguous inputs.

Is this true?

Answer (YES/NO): YES